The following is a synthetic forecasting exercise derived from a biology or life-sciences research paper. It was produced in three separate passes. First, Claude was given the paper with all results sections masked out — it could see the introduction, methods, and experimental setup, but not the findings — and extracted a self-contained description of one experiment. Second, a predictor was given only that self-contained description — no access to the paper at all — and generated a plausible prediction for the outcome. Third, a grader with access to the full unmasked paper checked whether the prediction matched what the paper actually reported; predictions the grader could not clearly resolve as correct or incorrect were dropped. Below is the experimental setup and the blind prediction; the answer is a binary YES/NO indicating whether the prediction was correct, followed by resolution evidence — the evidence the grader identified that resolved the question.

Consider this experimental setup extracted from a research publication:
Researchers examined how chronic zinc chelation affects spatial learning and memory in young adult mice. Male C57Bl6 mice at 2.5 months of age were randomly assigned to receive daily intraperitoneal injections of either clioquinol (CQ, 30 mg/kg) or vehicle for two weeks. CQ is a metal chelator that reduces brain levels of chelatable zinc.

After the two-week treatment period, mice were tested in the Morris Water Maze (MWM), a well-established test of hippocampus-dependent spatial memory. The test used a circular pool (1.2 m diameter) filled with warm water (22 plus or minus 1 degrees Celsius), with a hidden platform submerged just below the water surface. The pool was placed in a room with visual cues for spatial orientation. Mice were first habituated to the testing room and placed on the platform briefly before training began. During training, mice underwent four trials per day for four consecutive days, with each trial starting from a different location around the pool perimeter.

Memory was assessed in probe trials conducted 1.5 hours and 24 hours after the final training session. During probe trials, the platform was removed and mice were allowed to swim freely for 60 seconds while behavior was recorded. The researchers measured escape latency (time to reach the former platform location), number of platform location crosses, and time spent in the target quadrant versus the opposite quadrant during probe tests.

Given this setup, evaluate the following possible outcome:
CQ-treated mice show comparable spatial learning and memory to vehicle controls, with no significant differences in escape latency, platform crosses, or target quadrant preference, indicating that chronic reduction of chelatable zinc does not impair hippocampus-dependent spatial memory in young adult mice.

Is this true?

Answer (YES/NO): NO